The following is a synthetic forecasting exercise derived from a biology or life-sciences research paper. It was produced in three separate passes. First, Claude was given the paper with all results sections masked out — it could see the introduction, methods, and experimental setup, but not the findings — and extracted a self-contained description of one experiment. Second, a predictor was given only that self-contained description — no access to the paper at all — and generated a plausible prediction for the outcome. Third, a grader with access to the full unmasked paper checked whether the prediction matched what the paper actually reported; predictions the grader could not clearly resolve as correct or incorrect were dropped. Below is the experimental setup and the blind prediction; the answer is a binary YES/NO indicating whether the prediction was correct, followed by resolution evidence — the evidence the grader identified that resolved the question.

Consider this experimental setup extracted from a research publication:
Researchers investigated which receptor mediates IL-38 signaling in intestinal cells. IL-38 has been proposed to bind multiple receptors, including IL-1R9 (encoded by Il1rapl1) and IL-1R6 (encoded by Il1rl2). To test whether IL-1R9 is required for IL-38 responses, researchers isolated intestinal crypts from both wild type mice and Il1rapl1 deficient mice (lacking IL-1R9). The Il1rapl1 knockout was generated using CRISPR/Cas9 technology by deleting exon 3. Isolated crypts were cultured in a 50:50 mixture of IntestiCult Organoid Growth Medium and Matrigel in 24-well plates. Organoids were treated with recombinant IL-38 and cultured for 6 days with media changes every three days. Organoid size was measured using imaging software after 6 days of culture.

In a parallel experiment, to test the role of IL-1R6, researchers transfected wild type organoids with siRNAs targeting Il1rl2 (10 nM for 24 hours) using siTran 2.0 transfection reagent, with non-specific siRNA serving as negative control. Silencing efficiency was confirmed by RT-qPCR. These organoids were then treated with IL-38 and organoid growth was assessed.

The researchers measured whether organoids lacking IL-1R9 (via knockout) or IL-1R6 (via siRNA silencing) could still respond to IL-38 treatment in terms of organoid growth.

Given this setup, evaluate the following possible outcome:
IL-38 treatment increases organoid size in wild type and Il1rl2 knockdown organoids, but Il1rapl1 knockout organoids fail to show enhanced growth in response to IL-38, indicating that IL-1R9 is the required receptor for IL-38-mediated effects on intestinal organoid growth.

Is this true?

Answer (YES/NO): NO